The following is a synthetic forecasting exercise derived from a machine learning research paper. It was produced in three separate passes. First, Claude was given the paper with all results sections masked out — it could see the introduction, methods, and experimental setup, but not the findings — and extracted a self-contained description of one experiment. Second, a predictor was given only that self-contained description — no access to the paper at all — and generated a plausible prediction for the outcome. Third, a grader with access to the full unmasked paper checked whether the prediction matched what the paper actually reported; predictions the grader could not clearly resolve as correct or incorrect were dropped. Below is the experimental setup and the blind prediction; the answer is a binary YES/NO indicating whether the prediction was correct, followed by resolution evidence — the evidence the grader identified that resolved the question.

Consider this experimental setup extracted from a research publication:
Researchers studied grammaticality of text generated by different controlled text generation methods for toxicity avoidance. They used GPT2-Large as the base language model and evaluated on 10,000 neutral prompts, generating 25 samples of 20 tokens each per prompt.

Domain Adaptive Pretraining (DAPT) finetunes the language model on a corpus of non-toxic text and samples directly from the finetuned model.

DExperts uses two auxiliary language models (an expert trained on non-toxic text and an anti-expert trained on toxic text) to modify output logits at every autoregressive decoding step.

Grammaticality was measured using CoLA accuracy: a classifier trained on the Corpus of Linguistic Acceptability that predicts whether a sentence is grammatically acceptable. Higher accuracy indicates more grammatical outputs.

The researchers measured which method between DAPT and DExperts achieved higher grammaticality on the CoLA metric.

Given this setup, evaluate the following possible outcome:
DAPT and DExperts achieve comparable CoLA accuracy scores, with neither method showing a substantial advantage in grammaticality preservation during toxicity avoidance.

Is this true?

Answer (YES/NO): YES